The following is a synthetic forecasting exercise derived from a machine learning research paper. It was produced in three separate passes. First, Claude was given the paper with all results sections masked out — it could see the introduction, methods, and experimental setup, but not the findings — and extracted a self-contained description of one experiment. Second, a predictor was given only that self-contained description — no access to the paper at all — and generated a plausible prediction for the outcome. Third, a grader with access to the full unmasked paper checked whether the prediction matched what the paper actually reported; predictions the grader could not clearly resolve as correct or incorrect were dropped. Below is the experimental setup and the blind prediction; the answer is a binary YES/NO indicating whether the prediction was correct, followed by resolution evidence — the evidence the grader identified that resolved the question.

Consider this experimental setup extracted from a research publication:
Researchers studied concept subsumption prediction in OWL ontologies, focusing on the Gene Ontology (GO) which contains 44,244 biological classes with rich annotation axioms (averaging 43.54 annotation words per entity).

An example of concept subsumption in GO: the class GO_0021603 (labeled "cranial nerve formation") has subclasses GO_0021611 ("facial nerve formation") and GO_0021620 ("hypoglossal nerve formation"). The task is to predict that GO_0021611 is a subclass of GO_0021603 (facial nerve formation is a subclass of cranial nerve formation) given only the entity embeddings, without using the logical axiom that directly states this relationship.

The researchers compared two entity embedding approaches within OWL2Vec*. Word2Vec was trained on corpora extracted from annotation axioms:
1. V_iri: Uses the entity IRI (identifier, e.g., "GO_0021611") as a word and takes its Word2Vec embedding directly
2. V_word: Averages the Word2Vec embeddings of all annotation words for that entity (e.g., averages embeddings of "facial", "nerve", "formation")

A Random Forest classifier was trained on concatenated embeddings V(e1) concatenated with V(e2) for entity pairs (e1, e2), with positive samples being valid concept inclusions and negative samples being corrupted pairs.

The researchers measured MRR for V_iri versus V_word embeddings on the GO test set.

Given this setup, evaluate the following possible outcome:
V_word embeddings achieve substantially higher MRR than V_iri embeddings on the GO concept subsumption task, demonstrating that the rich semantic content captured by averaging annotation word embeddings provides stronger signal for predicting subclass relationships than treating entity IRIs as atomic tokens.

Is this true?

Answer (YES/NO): YES